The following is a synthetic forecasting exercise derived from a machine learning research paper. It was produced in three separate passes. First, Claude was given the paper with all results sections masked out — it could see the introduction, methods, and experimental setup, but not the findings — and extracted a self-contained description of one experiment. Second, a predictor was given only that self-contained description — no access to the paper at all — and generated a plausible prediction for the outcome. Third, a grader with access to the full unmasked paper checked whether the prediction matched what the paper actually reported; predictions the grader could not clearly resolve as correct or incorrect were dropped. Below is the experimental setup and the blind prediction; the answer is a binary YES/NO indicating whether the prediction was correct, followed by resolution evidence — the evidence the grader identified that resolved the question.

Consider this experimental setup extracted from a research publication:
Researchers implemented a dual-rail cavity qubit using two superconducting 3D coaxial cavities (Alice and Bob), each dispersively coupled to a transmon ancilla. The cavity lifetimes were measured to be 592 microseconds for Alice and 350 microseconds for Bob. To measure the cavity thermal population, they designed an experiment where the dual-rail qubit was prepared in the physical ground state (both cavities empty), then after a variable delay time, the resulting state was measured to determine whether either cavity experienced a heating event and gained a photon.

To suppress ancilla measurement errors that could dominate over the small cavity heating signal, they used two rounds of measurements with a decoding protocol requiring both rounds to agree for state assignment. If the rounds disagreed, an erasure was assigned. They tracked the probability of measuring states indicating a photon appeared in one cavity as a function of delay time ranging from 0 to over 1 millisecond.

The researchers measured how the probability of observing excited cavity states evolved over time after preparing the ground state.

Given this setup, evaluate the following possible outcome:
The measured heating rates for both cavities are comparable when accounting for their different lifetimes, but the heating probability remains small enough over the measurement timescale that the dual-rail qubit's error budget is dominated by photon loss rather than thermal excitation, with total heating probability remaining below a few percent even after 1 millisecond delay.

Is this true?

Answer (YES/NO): YES